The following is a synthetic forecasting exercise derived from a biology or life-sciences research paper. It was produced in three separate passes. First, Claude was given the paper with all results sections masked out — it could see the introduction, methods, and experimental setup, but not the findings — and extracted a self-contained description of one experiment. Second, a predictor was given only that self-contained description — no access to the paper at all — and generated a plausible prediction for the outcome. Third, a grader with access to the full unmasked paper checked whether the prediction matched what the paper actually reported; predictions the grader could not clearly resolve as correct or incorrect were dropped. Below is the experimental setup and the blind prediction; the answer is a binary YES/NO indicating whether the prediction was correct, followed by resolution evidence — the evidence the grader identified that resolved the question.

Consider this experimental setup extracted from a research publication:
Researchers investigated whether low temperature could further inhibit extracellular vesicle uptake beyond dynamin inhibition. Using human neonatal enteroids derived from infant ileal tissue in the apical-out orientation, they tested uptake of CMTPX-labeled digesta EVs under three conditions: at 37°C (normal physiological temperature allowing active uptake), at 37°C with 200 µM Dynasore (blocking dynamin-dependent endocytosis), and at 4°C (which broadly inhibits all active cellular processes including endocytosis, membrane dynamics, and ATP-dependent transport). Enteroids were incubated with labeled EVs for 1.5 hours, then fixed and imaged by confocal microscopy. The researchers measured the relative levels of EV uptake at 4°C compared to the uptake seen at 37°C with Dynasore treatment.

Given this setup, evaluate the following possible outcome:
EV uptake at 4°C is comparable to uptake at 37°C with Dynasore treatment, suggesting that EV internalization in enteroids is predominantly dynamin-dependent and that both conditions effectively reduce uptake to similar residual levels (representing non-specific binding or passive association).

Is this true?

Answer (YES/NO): NO